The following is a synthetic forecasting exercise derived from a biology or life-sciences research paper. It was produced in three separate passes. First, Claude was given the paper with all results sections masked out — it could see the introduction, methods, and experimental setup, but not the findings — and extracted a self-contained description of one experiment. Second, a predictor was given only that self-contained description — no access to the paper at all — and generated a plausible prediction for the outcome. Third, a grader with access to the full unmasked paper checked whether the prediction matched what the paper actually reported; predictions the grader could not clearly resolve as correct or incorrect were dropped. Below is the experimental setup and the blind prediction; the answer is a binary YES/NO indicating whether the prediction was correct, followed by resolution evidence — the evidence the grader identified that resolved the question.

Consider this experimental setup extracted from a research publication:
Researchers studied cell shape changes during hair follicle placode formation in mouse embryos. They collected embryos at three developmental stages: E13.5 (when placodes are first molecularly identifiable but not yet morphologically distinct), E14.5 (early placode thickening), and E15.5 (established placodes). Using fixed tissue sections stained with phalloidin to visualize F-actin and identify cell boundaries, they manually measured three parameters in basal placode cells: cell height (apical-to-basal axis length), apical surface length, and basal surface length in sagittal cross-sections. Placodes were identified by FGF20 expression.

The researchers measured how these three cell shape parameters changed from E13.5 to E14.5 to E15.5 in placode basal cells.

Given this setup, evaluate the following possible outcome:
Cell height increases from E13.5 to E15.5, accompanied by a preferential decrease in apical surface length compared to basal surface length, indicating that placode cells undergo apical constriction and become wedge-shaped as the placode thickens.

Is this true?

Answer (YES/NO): NO